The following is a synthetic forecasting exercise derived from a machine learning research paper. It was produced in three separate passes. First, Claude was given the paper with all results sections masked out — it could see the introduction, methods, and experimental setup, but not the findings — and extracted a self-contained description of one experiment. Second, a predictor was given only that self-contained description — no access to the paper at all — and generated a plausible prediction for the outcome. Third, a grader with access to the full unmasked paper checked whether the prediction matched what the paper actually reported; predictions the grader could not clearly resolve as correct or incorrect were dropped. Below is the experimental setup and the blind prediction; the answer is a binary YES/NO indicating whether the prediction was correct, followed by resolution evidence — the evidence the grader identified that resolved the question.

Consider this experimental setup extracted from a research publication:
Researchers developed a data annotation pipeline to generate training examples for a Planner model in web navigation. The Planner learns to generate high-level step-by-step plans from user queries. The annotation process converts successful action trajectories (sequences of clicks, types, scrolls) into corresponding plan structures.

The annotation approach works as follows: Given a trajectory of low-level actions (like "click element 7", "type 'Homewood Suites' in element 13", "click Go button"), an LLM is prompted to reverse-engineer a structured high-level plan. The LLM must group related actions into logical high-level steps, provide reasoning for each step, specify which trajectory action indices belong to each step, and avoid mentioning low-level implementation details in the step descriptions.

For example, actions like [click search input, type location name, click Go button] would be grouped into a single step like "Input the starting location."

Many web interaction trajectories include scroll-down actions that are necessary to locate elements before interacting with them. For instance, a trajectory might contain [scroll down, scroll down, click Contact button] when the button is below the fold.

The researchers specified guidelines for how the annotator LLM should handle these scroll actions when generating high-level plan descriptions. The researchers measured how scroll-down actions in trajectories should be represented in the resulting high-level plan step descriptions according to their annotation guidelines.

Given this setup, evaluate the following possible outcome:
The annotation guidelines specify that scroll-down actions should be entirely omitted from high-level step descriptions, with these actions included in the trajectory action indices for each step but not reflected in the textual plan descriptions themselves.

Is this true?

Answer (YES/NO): NO